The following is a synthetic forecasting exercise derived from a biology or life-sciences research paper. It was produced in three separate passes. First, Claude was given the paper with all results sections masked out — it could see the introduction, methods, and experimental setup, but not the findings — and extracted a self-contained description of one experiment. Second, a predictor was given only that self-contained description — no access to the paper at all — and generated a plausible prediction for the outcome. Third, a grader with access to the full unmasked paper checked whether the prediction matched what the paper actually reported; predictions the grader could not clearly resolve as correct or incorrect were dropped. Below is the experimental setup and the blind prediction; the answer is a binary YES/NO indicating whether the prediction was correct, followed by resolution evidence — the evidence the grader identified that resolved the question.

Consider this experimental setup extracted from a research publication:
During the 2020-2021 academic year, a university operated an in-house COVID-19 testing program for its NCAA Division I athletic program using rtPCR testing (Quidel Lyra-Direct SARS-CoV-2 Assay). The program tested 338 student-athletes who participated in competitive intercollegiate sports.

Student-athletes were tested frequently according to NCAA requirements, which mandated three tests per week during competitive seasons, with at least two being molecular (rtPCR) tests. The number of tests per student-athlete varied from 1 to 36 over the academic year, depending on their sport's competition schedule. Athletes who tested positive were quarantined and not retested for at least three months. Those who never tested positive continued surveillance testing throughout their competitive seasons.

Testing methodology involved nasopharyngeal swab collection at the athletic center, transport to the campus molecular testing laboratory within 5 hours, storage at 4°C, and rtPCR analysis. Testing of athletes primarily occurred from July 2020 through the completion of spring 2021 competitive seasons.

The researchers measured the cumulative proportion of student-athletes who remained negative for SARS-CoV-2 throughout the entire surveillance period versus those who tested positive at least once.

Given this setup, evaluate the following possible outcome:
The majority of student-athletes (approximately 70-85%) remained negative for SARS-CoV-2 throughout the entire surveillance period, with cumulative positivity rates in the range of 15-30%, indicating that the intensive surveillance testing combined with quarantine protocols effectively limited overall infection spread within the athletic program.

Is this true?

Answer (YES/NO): YES